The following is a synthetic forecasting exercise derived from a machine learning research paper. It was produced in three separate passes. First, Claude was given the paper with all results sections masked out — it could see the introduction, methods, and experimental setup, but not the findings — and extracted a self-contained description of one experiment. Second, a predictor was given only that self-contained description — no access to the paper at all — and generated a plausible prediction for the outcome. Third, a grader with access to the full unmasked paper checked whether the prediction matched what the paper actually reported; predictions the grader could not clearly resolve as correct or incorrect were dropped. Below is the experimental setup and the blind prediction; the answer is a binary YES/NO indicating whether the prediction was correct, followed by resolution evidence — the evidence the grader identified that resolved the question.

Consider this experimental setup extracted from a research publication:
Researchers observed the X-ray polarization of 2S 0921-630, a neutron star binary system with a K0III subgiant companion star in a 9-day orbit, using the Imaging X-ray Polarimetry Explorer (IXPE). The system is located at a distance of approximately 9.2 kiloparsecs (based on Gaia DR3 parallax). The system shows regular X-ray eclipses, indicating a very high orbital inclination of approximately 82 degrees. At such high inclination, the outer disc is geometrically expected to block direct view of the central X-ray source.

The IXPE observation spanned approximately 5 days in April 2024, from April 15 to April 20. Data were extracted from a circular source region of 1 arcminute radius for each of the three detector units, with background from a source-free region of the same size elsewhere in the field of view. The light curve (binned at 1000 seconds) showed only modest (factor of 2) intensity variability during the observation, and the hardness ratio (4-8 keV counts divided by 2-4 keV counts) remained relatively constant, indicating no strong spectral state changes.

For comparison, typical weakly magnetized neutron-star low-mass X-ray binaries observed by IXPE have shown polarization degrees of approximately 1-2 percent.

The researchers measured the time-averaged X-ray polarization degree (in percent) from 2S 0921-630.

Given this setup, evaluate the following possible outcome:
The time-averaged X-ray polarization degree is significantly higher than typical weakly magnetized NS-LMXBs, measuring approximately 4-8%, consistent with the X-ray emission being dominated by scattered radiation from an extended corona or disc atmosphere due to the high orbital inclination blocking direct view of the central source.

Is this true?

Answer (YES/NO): NO